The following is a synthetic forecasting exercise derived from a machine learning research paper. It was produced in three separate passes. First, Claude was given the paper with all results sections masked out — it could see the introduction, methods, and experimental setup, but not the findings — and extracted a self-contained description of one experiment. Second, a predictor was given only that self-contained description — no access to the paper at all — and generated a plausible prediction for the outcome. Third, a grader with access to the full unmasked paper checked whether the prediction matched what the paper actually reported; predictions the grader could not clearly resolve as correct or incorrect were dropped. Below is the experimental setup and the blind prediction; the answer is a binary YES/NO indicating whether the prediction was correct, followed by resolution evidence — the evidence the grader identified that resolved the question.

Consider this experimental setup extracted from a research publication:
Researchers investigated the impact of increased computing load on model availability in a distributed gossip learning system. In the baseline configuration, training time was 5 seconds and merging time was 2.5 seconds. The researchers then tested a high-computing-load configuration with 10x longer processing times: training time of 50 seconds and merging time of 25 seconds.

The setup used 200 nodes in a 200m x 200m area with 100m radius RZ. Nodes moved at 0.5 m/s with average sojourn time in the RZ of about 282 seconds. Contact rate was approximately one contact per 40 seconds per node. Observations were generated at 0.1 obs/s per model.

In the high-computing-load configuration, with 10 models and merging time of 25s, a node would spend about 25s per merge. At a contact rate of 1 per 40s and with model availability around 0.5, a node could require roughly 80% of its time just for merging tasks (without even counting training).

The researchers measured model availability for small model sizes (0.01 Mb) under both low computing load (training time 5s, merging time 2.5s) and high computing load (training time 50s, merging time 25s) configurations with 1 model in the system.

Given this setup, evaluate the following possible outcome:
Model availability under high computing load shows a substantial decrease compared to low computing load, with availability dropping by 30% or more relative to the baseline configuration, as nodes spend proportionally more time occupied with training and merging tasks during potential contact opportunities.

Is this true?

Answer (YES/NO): YES